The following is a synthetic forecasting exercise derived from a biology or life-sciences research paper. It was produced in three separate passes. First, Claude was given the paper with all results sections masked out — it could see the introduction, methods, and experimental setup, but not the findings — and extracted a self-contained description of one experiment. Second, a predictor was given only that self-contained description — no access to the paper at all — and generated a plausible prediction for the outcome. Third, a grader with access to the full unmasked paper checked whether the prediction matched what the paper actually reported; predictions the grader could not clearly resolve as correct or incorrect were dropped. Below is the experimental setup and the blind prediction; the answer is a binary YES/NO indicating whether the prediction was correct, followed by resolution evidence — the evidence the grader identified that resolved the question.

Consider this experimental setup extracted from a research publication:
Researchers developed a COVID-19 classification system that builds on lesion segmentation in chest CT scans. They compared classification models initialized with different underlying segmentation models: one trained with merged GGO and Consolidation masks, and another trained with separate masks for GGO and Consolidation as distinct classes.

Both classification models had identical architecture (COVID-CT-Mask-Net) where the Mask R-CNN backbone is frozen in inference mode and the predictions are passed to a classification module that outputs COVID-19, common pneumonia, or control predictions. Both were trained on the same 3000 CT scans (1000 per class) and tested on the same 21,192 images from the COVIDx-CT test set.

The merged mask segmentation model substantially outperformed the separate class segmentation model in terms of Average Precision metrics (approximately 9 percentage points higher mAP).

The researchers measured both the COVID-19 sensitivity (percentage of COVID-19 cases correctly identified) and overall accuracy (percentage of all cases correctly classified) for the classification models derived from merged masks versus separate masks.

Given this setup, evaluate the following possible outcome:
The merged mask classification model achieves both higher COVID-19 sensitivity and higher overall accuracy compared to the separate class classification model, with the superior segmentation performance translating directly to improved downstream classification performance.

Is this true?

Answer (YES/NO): NO